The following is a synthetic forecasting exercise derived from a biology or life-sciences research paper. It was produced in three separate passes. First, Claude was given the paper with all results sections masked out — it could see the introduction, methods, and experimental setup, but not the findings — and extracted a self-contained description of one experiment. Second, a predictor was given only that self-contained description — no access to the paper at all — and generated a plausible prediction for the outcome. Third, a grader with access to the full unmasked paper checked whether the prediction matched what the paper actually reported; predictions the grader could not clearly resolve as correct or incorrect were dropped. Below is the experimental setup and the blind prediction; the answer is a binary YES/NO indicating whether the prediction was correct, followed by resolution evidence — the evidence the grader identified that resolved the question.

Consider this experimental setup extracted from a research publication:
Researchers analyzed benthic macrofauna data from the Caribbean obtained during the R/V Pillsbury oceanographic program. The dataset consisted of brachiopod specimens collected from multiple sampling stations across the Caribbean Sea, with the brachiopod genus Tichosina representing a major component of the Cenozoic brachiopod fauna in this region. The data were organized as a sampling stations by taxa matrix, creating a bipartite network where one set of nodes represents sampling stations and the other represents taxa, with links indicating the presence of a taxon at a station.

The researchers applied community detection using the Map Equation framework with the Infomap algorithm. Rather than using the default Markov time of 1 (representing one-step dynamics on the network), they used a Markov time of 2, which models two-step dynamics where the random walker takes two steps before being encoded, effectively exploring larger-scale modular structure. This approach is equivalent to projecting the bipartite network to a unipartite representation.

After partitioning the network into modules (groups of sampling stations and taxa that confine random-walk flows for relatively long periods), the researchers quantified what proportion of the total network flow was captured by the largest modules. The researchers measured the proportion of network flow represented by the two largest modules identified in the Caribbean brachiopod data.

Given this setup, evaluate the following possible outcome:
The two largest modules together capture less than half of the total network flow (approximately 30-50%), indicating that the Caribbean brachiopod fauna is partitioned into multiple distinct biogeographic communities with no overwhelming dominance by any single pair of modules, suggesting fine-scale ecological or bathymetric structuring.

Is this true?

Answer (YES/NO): NO